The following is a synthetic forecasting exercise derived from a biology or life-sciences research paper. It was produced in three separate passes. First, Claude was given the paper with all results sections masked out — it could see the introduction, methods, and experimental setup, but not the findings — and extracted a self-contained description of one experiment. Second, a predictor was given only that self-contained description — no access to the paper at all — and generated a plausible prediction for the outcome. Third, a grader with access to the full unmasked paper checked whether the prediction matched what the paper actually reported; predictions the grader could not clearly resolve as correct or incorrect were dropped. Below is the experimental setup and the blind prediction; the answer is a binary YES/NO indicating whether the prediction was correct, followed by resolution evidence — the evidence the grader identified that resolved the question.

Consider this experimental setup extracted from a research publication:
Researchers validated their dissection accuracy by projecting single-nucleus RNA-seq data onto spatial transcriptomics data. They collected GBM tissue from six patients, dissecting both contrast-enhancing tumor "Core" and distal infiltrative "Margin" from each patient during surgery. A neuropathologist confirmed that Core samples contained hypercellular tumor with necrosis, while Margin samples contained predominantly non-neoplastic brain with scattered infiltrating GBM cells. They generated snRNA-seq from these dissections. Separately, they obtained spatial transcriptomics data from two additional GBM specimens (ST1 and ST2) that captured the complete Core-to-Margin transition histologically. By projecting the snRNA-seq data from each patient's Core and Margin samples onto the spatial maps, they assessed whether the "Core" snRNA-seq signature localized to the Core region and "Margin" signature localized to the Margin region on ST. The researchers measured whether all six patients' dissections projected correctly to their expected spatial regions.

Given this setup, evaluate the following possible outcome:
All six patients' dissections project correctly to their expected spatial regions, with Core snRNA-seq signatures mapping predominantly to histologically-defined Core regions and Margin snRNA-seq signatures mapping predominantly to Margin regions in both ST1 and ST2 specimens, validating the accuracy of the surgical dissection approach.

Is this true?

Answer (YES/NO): NO